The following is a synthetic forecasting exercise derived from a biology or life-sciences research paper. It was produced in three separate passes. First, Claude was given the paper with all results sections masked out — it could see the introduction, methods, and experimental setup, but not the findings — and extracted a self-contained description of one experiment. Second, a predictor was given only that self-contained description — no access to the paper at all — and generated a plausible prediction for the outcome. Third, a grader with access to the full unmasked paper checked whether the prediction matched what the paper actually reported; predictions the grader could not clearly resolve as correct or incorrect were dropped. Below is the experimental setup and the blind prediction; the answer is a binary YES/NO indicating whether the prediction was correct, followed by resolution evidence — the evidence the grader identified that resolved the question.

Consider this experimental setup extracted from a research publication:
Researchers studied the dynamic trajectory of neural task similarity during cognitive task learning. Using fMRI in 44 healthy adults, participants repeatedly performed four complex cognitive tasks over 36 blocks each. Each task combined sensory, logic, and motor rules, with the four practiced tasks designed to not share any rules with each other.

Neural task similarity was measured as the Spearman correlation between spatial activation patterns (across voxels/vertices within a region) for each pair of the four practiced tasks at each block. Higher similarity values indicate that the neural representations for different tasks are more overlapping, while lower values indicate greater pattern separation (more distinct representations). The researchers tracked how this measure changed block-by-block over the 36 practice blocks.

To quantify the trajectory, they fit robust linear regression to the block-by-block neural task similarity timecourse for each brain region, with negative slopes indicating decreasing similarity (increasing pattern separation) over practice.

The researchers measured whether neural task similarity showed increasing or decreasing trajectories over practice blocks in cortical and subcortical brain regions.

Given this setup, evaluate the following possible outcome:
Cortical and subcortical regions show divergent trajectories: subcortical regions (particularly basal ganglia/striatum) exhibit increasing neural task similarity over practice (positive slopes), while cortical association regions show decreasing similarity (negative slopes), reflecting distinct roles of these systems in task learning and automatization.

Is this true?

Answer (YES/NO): NO